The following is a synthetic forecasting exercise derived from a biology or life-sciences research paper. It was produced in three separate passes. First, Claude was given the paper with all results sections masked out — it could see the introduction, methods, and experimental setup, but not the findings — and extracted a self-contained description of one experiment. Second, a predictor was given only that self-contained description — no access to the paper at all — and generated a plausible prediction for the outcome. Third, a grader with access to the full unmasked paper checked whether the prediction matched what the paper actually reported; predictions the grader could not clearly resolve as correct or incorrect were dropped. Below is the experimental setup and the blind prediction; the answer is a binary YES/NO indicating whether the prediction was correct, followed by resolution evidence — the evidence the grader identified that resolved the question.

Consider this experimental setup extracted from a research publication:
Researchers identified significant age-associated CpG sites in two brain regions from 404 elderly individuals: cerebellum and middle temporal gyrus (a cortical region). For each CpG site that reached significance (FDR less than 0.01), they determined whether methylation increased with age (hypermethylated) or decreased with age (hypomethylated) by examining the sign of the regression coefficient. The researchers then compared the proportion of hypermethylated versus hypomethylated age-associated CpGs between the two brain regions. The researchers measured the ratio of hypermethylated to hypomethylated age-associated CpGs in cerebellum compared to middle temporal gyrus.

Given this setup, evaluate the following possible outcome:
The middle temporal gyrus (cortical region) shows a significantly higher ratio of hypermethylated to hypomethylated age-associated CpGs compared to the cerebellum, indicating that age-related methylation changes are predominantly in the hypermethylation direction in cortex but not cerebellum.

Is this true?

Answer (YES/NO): YES